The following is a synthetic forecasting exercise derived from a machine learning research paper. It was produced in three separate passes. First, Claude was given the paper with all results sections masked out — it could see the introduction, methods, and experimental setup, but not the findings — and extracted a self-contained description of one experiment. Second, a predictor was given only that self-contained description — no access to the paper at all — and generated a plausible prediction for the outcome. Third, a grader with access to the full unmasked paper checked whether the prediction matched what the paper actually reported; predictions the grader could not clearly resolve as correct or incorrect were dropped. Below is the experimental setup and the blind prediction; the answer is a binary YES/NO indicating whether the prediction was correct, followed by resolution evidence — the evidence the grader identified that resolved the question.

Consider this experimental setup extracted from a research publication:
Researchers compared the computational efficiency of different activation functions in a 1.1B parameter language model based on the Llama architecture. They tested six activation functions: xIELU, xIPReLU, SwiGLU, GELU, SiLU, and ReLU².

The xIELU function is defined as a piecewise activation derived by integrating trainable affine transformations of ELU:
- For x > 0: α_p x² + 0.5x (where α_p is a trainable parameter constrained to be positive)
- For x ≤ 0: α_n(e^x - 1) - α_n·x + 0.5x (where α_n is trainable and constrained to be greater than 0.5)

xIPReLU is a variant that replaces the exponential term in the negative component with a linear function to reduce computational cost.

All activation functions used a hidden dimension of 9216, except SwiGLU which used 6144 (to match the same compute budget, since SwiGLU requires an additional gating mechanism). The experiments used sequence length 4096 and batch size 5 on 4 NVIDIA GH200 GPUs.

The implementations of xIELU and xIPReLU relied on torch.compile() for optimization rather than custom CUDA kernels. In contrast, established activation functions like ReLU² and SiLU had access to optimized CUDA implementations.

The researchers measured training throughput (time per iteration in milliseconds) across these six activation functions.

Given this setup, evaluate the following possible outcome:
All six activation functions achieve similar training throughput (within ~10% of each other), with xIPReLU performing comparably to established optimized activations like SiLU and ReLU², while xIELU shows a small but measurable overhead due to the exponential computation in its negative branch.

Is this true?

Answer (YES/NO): YES